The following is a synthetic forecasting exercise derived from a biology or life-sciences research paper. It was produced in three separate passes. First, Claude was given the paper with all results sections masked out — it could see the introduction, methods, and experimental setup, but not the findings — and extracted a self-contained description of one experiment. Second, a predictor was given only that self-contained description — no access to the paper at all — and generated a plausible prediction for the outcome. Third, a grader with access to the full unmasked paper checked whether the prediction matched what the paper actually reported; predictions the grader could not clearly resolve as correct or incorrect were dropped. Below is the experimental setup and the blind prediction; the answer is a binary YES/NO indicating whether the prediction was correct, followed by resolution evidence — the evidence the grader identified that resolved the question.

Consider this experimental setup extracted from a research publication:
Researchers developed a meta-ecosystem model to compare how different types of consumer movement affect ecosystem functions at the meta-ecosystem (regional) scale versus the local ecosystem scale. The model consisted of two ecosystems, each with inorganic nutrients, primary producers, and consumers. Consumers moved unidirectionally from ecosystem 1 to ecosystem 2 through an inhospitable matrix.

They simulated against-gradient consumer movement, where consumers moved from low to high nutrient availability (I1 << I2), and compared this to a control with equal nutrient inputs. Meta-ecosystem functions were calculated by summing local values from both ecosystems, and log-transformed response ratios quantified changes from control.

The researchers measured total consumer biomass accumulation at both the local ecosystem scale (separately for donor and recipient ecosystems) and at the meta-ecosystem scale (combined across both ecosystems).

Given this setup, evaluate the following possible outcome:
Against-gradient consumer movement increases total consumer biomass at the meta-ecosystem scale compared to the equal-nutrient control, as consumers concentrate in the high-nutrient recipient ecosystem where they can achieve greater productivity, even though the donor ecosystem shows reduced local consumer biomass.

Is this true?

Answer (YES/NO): NO